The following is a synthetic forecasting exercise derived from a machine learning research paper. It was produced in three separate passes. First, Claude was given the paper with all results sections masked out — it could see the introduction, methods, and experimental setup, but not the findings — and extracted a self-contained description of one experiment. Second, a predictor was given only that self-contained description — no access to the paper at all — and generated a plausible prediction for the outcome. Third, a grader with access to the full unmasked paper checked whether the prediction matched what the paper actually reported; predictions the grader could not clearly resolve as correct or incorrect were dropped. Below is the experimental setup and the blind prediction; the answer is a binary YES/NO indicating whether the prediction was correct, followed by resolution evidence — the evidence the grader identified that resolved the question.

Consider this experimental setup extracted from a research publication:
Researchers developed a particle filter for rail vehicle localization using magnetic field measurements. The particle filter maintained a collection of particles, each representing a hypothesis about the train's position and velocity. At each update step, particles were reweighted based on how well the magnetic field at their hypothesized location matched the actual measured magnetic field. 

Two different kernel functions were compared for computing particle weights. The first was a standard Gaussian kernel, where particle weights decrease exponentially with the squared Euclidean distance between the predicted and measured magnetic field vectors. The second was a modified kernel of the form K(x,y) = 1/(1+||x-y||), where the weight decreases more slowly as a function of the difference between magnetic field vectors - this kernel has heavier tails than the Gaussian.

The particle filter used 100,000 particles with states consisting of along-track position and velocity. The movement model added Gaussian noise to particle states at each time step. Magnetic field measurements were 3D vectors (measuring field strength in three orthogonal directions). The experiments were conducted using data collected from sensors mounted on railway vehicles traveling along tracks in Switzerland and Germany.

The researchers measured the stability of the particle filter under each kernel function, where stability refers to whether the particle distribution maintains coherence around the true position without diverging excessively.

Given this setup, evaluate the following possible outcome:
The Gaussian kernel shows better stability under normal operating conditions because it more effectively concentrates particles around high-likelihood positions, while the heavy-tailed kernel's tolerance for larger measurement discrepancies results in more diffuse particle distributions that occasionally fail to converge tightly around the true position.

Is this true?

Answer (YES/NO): NO